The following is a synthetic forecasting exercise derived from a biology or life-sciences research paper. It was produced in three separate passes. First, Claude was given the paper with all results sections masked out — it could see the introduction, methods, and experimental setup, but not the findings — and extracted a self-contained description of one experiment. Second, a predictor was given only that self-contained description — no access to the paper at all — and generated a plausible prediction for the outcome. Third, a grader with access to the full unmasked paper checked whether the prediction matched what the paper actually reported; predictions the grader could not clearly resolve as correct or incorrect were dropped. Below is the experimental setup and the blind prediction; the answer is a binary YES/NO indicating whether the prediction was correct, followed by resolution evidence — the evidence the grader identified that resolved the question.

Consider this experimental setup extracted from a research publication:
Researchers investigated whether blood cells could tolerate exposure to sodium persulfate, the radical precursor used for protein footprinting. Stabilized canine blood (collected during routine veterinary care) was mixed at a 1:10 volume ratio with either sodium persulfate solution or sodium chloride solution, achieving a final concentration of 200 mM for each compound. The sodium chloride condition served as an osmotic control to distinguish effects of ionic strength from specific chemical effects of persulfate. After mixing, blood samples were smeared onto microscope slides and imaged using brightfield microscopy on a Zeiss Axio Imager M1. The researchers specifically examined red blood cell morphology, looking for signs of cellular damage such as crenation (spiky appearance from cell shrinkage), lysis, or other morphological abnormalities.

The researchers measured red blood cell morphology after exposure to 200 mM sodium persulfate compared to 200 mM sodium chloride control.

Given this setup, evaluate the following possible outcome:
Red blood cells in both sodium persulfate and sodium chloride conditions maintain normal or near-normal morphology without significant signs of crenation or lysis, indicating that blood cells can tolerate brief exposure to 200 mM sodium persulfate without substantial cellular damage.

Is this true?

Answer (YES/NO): NO